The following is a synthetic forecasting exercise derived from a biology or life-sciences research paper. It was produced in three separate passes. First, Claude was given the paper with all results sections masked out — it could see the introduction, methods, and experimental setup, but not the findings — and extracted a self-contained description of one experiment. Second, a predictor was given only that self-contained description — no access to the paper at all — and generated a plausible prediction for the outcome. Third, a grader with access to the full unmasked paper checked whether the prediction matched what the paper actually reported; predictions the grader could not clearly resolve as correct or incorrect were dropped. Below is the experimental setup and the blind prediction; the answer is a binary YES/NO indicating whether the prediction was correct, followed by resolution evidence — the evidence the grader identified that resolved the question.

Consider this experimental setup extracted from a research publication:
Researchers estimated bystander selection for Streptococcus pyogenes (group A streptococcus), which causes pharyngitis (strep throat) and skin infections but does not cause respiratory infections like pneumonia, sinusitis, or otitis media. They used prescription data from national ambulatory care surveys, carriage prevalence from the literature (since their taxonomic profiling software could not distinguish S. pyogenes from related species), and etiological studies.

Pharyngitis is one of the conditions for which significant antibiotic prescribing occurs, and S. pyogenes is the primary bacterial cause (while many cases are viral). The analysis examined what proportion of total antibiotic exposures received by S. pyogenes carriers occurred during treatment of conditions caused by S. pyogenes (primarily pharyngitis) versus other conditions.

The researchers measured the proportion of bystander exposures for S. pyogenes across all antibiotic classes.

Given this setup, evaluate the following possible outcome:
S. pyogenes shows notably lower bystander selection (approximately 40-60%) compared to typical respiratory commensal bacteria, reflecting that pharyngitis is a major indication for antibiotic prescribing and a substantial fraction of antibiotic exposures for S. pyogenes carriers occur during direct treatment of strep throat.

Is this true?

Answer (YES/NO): NO